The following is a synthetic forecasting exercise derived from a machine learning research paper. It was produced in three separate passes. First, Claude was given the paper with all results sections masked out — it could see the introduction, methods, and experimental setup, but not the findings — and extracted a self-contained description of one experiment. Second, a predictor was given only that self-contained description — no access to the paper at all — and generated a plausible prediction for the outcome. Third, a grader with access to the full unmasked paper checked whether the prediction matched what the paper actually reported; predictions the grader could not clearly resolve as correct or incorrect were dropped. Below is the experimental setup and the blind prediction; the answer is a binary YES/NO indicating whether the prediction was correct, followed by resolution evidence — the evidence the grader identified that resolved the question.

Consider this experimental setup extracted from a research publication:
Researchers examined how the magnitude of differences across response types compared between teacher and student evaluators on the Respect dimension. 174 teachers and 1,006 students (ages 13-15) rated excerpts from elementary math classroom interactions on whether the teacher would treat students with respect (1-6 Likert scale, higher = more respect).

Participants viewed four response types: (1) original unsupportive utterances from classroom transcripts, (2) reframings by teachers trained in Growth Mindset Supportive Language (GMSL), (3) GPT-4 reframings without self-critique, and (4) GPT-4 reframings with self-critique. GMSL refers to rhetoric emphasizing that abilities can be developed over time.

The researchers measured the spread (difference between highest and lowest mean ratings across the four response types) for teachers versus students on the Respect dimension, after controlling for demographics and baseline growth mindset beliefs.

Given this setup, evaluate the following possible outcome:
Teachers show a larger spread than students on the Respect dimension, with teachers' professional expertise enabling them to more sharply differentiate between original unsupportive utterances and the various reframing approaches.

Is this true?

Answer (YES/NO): YES